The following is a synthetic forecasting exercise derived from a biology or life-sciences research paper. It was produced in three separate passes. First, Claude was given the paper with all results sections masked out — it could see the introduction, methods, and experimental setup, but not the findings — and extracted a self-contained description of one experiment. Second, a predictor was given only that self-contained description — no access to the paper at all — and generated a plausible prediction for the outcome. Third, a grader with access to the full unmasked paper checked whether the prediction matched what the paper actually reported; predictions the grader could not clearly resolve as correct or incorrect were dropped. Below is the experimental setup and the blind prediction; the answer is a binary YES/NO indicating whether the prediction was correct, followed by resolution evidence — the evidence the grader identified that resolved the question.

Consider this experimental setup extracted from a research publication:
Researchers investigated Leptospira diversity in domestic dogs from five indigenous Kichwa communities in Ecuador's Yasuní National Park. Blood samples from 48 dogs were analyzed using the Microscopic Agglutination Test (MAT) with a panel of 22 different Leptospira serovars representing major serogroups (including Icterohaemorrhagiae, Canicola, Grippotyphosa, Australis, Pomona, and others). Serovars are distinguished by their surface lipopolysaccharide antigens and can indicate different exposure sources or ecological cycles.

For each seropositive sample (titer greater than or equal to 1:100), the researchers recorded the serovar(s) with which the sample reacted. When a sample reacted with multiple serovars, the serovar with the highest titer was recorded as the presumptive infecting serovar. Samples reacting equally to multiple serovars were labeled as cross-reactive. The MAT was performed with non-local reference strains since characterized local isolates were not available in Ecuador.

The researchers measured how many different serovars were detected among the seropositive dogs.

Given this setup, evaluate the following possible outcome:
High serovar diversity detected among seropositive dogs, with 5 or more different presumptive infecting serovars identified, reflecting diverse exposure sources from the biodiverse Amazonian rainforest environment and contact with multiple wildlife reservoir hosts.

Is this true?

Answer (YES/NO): YES